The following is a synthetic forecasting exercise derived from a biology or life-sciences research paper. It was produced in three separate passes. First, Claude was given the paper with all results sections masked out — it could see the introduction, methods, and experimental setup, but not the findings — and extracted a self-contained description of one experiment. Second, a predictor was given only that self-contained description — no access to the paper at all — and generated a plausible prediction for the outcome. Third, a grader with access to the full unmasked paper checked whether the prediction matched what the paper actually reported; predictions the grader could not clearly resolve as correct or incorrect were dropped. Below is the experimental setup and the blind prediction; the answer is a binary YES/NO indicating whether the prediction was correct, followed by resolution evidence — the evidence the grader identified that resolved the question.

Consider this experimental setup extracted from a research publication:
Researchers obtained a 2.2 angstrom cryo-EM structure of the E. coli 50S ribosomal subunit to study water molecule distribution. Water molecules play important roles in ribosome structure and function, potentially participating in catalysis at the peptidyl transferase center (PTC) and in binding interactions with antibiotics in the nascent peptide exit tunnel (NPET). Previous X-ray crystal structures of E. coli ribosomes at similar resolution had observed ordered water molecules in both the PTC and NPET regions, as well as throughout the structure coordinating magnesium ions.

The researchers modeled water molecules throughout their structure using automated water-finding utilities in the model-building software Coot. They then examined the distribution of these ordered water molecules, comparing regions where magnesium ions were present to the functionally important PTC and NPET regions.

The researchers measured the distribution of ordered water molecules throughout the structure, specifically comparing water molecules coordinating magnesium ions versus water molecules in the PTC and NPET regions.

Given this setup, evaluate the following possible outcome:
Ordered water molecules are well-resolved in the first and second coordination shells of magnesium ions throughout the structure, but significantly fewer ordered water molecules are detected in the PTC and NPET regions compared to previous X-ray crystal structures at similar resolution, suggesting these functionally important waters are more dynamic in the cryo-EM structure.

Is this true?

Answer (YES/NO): YES